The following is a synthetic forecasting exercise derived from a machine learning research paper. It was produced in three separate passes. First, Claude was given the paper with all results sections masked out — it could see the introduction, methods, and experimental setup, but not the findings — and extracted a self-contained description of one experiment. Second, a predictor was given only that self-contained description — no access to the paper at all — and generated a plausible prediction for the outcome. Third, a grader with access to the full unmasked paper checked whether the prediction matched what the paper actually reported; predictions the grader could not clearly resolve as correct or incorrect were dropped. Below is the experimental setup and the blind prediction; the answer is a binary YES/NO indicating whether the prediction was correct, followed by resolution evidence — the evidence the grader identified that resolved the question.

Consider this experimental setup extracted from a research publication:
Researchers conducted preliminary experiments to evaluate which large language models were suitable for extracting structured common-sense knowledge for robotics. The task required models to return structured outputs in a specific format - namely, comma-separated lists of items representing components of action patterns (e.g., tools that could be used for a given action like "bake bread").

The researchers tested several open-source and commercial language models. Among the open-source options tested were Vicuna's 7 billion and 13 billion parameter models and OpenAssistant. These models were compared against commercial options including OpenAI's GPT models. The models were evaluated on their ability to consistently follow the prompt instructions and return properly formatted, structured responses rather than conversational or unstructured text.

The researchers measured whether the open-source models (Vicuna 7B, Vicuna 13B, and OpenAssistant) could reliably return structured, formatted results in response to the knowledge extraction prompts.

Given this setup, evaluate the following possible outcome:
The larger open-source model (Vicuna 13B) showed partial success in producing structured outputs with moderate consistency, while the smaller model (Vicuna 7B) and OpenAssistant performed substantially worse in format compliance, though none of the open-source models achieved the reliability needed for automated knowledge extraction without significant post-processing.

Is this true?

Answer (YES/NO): NO